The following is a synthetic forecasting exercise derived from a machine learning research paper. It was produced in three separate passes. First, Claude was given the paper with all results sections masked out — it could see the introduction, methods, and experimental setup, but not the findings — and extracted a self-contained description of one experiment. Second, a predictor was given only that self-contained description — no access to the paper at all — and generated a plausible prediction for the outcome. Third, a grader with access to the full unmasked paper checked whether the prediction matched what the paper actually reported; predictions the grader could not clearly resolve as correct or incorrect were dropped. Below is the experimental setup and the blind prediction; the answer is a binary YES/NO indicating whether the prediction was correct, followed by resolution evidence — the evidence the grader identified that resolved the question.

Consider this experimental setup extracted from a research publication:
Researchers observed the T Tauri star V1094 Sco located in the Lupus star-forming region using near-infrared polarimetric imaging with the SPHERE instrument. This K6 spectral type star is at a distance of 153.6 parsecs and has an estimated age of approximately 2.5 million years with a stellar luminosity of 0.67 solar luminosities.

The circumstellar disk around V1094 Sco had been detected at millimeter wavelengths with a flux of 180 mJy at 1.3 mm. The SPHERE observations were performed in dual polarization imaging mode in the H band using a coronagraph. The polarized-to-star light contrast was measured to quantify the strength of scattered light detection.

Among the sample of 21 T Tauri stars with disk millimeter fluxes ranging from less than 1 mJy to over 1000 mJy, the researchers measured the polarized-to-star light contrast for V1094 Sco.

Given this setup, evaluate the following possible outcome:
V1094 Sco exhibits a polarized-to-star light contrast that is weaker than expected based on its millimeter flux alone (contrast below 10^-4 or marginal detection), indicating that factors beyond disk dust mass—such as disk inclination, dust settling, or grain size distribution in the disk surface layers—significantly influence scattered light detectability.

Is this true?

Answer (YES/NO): NO